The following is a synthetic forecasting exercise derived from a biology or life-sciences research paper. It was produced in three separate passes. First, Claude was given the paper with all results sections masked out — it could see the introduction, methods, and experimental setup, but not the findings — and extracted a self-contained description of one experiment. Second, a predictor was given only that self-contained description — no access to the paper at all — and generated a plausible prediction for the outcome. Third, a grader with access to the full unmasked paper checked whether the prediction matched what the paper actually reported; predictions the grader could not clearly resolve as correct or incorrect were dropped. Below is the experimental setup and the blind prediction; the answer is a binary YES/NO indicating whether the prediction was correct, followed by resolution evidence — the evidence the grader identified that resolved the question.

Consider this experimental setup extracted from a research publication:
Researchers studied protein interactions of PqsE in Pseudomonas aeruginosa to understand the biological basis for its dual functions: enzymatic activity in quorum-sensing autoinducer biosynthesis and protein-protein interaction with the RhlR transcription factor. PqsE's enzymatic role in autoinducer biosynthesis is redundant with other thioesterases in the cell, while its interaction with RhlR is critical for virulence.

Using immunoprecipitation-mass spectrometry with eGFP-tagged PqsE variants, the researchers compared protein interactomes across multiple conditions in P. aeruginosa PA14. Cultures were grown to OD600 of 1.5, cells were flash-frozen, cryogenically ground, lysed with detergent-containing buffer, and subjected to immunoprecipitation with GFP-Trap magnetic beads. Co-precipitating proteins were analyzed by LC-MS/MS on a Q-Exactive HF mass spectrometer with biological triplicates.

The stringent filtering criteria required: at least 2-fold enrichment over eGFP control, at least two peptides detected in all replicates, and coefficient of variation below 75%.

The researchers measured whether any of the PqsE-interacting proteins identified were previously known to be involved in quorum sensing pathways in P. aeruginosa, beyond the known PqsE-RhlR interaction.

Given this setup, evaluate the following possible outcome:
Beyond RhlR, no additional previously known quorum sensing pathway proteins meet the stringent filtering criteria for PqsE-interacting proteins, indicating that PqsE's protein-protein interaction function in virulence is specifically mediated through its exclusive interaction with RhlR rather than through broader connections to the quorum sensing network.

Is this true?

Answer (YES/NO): NO